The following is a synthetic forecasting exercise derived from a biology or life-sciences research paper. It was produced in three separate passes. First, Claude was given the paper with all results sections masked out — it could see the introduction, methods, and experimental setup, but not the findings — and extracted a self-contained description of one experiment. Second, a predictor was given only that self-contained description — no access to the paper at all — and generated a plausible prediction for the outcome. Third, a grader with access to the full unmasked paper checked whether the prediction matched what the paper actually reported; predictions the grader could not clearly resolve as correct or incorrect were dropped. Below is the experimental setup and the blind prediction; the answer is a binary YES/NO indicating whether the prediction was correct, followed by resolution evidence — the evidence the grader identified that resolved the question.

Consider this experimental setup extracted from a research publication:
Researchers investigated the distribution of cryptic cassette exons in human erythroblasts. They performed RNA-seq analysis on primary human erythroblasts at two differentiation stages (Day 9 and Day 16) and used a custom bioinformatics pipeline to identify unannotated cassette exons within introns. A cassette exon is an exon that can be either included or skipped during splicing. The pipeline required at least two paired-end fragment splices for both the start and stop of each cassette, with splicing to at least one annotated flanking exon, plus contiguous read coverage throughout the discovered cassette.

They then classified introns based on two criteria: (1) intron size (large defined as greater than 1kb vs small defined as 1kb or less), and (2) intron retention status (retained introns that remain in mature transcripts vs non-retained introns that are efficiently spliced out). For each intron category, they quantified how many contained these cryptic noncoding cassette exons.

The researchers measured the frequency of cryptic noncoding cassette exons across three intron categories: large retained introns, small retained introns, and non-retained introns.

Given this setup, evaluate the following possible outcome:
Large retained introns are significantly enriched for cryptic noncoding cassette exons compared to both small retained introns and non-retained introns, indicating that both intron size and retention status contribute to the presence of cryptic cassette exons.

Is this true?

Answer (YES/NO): YES